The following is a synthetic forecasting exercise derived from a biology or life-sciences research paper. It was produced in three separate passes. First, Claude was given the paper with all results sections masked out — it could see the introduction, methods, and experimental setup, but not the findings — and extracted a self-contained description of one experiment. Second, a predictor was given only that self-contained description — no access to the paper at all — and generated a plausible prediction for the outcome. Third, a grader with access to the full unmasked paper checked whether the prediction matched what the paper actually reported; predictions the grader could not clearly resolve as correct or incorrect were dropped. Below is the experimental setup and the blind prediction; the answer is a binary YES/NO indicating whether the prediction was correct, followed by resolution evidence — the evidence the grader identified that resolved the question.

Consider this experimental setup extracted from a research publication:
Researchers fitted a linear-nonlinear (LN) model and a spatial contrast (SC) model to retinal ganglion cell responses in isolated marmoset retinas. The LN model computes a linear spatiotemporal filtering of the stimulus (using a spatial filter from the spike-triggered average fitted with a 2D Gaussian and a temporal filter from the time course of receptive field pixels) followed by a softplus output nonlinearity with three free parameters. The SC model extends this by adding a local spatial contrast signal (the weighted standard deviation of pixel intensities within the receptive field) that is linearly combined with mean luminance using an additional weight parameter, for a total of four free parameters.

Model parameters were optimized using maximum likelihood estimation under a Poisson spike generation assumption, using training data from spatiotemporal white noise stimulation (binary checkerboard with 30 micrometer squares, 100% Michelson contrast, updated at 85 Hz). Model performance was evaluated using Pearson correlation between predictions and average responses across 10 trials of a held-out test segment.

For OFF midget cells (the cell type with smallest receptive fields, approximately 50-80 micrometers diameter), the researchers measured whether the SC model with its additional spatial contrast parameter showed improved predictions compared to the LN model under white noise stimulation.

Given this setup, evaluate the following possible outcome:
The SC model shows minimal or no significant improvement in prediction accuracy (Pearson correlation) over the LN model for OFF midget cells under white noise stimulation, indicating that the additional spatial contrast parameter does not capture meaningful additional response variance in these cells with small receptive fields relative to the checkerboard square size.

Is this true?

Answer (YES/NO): NO